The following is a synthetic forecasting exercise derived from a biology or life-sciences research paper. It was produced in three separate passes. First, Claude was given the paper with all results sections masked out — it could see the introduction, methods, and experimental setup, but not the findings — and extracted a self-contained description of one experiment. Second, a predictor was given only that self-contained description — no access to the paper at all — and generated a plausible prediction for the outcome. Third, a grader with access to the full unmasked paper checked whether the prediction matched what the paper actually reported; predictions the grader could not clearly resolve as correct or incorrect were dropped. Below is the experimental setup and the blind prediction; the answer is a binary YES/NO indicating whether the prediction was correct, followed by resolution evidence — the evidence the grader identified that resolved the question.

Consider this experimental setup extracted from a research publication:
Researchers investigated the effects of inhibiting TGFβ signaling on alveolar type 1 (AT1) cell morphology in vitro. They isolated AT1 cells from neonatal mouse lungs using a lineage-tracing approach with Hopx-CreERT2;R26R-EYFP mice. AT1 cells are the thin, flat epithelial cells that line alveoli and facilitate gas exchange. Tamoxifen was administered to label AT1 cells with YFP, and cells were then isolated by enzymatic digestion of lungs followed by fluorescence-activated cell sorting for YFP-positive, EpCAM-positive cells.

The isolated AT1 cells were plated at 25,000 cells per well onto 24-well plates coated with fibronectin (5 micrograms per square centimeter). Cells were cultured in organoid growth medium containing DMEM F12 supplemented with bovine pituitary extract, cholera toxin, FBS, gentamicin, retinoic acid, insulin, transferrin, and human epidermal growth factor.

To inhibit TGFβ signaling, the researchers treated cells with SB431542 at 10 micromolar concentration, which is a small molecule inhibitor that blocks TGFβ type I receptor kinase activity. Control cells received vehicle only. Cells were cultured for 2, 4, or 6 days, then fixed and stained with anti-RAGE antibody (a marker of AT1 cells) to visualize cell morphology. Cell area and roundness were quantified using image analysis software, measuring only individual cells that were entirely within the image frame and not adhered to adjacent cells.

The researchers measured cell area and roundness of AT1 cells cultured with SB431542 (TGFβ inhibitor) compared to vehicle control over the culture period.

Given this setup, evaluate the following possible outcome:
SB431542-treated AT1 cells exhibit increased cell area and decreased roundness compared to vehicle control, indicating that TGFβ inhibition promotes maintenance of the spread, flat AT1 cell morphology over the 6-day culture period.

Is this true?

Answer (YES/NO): NO